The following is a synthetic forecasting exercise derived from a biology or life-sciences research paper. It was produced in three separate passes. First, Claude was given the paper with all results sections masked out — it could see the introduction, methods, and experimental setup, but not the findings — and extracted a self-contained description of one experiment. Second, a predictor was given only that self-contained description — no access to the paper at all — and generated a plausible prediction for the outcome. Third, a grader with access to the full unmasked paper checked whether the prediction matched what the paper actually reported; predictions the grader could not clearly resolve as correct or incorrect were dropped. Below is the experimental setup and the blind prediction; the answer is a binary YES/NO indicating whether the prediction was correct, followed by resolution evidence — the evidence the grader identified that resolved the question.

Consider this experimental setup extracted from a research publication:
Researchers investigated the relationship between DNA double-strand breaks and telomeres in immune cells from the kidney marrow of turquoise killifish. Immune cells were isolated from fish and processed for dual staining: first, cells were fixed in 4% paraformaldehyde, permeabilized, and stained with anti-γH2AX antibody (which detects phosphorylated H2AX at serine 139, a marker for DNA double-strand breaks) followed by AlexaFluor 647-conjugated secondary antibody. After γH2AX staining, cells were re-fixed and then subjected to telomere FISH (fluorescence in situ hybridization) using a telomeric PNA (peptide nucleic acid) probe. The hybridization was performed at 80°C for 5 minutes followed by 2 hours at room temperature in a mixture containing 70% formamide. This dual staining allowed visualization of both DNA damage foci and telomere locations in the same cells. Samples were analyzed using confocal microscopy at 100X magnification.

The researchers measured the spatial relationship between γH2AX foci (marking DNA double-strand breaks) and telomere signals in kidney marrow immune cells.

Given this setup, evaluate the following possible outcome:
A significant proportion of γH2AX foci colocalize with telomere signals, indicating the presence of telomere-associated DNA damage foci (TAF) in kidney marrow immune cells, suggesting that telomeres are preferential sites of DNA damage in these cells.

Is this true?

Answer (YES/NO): NO